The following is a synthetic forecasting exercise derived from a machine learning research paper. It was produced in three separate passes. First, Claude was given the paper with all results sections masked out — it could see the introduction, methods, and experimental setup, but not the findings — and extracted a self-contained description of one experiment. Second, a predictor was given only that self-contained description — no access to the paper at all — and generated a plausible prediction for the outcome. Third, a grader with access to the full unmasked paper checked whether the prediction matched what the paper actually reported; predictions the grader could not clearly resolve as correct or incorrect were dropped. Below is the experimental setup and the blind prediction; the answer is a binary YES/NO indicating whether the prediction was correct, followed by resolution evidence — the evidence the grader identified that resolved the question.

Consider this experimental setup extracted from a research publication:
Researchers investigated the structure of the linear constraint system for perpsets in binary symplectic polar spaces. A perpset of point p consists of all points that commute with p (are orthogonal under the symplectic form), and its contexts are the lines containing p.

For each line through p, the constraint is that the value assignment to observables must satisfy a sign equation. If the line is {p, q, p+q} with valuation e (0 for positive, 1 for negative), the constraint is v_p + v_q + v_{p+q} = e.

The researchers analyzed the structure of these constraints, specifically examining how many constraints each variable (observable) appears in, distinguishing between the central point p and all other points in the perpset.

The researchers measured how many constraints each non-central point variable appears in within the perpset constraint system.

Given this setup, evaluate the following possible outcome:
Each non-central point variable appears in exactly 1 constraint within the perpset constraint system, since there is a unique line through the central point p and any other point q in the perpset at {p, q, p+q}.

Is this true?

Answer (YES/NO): YES